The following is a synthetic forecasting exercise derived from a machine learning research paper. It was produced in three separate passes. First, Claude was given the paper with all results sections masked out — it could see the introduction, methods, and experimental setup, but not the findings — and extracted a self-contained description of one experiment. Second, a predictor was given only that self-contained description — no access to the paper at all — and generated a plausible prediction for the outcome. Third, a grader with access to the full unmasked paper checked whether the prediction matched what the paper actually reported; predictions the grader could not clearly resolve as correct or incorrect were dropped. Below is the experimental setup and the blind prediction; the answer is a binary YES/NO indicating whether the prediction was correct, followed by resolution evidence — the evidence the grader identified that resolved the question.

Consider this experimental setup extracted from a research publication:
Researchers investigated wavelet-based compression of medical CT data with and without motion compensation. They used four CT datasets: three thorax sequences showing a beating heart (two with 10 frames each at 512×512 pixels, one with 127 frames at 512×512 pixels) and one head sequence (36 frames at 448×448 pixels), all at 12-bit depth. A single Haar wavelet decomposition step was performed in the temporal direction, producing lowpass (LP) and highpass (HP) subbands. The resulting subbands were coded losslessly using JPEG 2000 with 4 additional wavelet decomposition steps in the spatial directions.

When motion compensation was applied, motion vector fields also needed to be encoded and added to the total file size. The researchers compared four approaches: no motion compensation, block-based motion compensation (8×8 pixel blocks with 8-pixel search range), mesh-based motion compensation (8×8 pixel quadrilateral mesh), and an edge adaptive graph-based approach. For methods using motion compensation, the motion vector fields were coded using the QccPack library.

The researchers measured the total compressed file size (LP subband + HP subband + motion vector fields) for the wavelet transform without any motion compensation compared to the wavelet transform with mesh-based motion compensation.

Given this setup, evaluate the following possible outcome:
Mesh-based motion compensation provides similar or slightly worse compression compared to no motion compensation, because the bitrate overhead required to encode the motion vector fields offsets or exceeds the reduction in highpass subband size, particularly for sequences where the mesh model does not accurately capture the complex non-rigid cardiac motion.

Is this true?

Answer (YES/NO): YES